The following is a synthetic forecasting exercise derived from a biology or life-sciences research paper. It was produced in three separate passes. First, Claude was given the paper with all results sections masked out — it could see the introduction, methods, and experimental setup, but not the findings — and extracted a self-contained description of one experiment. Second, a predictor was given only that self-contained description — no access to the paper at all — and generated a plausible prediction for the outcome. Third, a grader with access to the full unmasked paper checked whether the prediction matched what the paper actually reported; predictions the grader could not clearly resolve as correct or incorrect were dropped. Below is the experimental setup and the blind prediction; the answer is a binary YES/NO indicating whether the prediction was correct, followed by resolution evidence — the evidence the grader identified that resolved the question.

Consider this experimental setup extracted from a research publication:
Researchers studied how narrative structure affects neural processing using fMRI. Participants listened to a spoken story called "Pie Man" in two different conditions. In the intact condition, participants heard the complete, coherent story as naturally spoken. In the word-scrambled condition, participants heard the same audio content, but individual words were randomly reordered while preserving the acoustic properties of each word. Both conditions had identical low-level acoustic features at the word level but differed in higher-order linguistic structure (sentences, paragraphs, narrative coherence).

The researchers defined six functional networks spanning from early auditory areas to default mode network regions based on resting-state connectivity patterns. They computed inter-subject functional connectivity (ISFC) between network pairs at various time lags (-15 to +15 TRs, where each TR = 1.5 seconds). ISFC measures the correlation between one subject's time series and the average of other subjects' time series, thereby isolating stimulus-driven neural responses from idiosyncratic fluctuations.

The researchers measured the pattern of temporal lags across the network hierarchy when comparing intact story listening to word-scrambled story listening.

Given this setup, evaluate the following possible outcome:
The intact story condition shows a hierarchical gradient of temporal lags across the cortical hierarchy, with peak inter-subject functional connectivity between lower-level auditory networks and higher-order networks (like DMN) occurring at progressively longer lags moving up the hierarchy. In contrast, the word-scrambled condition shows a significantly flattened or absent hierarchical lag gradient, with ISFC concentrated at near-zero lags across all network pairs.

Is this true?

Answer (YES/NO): NO